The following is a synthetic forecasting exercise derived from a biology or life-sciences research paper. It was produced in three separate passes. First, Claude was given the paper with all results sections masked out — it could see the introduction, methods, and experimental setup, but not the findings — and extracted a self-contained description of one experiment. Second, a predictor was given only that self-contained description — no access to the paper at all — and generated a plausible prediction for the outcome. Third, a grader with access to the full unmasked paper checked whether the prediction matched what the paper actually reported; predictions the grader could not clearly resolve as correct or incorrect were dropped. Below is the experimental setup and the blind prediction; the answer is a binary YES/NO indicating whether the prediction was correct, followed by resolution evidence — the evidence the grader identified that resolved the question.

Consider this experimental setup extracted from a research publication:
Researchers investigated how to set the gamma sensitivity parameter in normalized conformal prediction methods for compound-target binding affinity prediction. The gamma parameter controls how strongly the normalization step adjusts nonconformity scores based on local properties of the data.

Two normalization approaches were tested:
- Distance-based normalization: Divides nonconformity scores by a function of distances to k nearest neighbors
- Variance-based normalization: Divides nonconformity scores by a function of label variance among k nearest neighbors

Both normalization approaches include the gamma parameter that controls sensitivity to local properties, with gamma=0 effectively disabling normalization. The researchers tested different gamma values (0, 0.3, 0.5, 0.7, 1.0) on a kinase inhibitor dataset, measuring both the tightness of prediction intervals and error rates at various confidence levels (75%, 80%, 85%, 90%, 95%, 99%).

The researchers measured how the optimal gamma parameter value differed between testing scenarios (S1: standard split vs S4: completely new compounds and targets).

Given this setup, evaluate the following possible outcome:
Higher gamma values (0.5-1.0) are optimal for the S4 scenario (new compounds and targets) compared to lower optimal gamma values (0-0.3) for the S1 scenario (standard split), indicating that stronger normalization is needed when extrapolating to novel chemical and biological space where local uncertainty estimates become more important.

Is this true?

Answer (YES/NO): NO